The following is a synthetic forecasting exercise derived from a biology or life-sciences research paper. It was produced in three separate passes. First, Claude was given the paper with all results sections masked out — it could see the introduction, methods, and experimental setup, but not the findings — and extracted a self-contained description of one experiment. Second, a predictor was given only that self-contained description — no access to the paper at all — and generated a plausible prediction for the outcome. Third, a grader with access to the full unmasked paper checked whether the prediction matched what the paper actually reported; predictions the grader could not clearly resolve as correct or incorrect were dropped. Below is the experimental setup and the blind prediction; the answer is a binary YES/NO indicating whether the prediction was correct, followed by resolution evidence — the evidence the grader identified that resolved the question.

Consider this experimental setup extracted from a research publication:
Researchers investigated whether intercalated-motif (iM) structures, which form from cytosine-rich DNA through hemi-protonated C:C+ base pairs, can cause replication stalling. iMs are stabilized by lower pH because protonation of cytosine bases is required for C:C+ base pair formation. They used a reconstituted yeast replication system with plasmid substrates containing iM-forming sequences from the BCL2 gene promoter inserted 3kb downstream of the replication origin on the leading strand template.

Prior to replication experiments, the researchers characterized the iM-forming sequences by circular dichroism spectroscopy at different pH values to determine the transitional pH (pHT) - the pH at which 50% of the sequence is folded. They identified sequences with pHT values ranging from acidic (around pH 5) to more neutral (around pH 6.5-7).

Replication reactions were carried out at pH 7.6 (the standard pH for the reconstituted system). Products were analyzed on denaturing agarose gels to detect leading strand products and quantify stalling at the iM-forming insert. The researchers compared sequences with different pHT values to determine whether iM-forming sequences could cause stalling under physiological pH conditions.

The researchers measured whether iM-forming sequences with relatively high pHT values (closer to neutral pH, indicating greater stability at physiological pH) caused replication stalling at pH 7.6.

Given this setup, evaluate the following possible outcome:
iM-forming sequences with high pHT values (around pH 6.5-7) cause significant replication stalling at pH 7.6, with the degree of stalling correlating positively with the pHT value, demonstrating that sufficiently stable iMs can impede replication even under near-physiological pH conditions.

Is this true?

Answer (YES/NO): YES